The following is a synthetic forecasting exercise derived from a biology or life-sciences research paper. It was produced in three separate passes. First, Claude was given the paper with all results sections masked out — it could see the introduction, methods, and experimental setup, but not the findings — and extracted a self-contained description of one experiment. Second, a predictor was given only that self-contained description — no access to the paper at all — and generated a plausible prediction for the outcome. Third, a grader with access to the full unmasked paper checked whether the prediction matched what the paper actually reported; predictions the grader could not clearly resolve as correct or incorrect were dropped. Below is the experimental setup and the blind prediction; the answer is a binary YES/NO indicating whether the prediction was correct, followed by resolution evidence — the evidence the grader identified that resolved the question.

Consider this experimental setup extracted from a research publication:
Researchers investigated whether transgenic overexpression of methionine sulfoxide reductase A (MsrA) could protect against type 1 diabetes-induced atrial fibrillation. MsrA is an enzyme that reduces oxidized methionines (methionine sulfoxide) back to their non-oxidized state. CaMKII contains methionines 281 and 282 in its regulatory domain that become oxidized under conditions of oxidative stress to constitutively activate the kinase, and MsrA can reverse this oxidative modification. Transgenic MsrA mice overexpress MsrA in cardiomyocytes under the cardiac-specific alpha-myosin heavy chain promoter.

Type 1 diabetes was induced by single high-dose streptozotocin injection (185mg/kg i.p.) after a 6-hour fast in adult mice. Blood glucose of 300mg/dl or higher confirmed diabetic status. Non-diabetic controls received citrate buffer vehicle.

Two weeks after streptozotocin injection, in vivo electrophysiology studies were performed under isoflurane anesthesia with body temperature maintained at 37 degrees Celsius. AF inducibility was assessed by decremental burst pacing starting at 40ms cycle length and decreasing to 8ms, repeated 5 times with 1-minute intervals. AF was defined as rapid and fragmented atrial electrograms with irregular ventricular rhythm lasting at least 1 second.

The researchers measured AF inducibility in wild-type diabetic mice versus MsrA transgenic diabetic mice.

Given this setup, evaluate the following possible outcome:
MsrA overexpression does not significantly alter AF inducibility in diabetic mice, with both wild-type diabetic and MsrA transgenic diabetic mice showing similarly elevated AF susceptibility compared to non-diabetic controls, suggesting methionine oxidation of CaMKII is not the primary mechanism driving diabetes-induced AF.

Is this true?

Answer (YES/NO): NO